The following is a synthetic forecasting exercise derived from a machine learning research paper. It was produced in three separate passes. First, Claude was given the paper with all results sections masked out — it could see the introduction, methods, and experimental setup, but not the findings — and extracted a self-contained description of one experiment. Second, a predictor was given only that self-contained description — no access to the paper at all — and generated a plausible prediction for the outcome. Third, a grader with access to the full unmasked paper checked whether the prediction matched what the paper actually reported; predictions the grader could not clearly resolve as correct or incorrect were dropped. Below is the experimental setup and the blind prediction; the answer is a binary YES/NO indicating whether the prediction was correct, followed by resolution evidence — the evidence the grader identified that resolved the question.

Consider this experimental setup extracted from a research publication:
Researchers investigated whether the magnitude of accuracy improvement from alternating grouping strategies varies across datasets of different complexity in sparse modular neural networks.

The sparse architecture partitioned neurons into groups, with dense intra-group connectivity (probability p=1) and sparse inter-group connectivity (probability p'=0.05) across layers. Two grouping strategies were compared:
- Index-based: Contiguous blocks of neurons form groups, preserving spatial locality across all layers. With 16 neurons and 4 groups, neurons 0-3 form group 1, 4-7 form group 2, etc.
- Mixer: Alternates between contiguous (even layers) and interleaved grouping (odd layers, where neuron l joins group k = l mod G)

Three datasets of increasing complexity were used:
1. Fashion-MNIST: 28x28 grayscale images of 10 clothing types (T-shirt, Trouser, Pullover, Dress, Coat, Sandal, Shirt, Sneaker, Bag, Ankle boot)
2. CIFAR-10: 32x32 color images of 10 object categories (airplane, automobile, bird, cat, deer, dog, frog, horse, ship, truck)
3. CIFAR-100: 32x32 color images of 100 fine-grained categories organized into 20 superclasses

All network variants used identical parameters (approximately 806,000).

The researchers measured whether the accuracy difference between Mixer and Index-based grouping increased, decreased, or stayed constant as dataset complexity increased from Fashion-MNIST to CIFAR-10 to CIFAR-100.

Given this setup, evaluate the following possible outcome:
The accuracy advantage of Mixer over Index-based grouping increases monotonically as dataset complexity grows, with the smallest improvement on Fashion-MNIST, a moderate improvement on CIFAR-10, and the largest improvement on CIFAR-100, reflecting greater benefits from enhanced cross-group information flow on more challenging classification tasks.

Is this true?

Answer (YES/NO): NO